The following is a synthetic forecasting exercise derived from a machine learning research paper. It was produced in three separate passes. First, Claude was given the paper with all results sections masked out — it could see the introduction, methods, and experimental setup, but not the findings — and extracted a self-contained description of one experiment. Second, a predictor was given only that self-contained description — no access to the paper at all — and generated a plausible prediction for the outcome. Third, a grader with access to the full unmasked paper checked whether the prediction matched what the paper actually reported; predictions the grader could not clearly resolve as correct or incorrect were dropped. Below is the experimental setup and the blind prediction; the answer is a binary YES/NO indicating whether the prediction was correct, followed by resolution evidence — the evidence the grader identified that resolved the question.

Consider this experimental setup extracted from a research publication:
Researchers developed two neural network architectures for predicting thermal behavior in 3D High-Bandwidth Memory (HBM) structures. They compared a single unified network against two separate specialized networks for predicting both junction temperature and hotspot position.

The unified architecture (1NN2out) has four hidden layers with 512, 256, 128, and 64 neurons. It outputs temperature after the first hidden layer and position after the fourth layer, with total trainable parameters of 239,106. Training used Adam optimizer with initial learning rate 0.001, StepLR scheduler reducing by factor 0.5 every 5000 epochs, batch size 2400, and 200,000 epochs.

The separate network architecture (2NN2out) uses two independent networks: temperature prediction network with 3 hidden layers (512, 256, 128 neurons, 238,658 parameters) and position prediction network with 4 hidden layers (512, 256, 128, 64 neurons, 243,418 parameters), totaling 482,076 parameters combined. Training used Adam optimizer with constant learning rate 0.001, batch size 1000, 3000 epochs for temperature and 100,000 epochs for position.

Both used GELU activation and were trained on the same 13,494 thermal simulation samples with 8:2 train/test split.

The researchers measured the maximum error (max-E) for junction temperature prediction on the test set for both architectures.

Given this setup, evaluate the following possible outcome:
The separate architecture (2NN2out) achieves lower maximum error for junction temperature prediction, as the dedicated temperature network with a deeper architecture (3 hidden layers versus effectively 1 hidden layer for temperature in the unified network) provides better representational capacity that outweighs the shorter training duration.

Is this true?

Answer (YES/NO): YES